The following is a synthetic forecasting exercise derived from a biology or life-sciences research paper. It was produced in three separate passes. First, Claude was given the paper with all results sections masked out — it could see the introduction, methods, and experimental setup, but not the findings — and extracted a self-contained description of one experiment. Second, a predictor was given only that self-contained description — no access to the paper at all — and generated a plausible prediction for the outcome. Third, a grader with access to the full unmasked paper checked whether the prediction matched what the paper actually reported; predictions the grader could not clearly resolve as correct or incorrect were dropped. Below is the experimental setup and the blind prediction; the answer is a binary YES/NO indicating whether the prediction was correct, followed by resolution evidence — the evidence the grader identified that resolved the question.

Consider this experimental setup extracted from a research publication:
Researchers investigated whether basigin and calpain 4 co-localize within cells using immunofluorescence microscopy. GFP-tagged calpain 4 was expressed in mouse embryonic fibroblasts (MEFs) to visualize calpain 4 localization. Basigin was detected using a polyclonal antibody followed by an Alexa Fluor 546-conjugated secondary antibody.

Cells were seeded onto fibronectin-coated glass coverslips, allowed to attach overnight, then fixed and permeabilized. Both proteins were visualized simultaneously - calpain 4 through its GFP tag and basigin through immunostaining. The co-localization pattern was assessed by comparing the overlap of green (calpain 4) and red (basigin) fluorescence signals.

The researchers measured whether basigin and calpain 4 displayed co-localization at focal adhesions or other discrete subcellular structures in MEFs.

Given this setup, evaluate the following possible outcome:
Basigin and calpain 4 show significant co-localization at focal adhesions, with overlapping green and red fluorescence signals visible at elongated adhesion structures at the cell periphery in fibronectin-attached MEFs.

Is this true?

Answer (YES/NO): NO